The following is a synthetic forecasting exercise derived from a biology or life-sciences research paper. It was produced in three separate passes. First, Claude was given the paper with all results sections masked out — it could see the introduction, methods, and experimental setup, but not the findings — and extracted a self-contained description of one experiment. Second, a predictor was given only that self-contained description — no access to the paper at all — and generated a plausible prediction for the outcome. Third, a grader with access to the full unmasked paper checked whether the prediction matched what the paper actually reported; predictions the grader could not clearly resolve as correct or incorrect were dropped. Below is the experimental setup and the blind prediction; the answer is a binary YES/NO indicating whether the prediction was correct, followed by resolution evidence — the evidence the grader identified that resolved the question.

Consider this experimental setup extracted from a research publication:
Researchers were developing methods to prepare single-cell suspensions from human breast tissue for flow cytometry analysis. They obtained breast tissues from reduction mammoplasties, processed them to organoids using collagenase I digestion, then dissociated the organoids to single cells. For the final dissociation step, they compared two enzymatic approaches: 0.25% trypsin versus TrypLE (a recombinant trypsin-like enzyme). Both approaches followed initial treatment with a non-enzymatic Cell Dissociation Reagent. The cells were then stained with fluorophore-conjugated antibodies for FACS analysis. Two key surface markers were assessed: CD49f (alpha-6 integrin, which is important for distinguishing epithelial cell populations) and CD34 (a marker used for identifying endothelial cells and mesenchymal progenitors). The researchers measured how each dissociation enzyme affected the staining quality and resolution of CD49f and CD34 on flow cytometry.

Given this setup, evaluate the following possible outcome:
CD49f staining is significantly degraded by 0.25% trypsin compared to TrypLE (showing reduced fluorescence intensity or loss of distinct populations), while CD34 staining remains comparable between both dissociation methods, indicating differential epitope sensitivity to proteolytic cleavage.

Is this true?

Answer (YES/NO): NO